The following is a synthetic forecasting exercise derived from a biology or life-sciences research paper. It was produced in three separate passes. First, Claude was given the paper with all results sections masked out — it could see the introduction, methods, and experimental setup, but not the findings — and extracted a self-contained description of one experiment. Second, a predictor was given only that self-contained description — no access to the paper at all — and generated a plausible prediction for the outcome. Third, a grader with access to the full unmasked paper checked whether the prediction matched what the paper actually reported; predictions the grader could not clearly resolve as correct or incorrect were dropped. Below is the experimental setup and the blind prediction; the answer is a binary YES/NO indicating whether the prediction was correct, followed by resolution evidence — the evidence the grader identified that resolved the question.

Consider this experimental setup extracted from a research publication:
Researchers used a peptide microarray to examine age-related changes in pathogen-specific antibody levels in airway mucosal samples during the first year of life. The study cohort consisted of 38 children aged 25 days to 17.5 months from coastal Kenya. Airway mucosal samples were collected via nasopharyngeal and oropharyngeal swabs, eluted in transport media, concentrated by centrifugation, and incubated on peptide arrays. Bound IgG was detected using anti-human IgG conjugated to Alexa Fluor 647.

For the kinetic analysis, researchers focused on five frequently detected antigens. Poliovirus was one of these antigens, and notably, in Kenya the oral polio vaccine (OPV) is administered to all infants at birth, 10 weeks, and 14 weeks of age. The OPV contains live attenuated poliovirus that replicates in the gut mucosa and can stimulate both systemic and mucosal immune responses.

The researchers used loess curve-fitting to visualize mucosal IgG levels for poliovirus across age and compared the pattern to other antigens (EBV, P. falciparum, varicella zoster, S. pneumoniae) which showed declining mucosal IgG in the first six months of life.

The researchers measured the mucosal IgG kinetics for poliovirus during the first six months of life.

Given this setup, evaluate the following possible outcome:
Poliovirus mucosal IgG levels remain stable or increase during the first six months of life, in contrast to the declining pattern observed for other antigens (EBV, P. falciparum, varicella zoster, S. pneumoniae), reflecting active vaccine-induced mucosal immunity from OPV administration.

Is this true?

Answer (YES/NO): YES